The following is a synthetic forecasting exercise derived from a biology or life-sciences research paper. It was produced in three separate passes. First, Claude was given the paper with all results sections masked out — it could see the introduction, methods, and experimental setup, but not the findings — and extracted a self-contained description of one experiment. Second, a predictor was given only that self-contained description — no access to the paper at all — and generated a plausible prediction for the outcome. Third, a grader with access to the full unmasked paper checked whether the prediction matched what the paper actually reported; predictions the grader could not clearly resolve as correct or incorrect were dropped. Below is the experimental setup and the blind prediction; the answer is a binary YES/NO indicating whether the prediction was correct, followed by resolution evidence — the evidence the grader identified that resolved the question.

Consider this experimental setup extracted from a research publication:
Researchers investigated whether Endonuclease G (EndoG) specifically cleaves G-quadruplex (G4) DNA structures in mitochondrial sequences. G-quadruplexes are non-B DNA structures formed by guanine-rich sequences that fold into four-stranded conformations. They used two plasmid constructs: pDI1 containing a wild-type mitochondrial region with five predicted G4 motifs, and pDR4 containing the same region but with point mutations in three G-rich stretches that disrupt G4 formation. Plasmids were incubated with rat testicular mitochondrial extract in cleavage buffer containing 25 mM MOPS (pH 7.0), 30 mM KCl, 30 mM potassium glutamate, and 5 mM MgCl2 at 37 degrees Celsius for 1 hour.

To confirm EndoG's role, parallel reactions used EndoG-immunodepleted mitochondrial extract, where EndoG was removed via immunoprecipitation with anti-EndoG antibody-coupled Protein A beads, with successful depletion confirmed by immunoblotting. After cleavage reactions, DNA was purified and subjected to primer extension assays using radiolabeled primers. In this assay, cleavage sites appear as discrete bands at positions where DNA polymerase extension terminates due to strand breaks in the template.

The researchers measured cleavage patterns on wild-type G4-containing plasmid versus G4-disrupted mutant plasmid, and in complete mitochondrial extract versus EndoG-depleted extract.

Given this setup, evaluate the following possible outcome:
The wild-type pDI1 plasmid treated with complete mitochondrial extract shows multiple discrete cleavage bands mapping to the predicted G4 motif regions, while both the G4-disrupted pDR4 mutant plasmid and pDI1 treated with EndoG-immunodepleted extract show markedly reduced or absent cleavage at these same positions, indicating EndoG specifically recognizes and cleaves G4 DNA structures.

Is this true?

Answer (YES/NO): YES